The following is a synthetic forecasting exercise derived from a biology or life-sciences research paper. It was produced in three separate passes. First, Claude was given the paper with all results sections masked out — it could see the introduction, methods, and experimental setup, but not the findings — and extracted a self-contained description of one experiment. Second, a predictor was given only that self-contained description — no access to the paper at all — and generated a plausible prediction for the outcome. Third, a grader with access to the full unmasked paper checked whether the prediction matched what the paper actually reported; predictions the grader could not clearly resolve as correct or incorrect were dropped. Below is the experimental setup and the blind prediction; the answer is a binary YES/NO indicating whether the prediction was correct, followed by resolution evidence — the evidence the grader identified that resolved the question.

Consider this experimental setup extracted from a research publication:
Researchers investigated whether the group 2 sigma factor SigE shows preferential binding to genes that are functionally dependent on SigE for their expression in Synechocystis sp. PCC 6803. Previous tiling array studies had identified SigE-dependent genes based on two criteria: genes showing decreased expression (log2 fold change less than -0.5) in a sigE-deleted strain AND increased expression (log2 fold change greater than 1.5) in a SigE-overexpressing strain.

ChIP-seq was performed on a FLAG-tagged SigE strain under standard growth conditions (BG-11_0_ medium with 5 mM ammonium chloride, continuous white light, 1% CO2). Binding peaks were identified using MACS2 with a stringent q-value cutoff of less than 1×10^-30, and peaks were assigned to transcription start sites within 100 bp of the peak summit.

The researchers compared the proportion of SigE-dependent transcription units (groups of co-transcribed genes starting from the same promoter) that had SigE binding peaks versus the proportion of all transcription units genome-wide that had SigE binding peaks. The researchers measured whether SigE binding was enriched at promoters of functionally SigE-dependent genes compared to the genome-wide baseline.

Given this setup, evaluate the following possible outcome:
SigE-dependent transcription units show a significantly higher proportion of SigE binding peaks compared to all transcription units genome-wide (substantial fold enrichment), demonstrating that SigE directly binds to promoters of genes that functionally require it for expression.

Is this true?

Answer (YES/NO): YES